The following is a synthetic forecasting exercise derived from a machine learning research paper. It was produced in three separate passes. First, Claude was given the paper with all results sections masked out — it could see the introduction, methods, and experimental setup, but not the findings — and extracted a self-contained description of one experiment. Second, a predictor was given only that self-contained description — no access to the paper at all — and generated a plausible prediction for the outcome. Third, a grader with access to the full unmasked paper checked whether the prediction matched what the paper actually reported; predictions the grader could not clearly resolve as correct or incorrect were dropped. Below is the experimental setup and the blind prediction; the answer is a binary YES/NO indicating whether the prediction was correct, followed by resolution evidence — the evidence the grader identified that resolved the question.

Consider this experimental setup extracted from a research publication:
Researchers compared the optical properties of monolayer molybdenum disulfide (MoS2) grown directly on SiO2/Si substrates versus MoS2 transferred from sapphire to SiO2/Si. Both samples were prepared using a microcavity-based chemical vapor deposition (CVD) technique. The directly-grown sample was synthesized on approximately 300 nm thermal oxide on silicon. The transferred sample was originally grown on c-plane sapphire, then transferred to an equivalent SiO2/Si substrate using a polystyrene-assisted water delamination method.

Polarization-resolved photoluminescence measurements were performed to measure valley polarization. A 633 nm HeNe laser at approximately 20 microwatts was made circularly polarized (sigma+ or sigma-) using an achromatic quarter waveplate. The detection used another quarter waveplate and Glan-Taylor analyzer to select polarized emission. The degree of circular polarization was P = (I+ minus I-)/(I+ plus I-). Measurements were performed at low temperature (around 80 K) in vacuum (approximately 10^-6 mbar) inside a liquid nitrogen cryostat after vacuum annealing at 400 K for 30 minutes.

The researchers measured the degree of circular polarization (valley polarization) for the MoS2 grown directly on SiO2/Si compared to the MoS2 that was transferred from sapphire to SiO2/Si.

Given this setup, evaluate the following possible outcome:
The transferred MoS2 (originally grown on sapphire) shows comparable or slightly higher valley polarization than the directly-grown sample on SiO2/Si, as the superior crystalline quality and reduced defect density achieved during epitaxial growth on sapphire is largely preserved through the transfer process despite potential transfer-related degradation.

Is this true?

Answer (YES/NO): NO